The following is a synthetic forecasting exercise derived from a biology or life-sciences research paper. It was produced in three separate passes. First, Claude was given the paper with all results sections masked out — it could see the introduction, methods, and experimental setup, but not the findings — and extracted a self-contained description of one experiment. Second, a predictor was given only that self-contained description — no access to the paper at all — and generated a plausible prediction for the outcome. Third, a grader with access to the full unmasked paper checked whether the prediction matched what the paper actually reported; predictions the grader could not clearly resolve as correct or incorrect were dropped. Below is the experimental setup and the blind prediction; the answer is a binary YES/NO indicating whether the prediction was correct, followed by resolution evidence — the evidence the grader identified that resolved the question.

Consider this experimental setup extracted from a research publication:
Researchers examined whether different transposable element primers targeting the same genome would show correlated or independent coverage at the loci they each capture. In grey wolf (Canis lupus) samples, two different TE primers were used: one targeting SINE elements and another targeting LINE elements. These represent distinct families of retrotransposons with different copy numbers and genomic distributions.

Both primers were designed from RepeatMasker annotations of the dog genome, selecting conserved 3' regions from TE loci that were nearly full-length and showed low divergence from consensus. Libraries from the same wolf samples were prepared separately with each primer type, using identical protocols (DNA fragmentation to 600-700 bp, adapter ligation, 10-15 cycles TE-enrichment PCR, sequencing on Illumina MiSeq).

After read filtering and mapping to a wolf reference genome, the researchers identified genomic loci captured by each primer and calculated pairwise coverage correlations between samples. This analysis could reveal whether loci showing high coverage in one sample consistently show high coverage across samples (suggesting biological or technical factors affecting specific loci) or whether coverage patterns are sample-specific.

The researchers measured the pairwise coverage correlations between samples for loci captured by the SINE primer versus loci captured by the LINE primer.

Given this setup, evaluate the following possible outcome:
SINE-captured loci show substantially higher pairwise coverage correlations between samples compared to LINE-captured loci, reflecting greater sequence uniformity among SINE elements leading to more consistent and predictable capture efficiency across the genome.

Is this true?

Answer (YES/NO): NO